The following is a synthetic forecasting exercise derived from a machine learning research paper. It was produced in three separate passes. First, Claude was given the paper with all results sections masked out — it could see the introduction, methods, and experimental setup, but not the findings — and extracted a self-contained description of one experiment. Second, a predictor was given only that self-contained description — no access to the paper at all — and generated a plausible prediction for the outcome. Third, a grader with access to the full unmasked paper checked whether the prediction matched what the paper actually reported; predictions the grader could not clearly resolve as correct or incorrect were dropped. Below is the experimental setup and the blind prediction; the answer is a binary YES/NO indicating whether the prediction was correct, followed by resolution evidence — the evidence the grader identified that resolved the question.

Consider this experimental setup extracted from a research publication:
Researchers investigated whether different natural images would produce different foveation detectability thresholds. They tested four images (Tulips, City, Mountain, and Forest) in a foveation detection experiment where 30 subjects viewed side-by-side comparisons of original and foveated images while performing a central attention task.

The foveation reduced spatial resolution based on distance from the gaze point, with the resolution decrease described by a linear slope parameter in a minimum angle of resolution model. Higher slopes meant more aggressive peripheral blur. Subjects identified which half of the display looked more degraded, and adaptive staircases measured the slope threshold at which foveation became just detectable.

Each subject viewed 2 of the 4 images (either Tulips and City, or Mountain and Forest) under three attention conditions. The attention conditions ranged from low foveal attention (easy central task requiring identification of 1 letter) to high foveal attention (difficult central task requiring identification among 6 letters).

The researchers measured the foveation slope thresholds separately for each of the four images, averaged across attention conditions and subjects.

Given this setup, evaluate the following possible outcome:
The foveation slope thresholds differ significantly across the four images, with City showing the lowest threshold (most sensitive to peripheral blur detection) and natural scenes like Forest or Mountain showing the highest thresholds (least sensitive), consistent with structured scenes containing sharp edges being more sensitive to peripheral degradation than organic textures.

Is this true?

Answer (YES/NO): NO